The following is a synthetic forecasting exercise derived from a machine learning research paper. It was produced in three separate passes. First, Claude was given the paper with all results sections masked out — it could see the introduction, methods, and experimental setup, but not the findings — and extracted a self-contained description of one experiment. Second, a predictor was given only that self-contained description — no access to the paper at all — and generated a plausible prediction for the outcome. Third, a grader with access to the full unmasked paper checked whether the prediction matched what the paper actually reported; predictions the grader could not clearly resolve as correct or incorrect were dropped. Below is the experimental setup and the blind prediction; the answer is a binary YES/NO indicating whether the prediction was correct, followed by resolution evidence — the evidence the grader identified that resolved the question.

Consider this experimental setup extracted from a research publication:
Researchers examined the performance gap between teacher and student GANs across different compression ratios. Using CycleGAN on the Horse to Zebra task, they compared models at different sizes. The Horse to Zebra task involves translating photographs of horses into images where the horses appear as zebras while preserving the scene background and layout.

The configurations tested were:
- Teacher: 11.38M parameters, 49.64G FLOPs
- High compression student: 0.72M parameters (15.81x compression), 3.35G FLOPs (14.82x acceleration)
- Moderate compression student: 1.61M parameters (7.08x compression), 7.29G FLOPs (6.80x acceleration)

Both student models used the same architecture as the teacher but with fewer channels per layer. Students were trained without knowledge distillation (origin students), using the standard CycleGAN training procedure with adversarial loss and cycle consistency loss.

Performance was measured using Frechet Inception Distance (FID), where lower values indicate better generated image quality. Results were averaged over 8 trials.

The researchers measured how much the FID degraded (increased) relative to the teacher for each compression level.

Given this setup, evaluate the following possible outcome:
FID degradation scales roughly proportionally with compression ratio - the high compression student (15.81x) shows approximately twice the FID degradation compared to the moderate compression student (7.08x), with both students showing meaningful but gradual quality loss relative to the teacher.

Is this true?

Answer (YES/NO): NO